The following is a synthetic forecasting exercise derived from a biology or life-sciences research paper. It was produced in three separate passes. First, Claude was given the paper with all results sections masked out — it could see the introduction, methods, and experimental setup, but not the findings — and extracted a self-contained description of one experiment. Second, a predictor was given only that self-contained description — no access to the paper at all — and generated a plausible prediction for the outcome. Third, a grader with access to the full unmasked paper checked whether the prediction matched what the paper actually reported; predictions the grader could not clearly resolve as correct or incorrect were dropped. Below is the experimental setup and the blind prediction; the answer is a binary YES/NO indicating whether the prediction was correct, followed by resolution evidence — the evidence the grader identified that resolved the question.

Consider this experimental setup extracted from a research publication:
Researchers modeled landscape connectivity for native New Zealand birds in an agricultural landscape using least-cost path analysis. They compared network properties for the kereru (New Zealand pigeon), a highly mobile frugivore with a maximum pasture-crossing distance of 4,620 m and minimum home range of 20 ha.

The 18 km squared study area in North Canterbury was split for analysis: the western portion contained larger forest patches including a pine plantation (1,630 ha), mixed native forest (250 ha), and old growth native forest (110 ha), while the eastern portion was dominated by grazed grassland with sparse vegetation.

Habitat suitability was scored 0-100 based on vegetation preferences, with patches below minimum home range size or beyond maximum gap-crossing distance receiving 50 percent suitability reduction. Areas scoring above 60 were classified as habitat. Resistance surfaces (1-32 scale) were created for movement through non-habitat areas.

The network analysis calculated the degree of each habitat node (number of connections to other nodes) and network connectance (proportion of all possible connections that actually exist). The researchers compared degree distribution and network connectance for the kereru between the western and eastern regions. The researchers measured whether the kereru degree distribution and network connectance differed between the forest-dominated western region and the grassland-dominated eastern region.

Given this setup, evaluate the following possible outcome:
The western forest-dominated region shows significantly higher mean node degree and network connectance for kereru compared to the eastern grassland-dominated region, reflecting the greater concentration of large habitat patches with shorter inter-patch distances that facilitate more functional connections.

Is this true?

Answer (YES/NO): NO